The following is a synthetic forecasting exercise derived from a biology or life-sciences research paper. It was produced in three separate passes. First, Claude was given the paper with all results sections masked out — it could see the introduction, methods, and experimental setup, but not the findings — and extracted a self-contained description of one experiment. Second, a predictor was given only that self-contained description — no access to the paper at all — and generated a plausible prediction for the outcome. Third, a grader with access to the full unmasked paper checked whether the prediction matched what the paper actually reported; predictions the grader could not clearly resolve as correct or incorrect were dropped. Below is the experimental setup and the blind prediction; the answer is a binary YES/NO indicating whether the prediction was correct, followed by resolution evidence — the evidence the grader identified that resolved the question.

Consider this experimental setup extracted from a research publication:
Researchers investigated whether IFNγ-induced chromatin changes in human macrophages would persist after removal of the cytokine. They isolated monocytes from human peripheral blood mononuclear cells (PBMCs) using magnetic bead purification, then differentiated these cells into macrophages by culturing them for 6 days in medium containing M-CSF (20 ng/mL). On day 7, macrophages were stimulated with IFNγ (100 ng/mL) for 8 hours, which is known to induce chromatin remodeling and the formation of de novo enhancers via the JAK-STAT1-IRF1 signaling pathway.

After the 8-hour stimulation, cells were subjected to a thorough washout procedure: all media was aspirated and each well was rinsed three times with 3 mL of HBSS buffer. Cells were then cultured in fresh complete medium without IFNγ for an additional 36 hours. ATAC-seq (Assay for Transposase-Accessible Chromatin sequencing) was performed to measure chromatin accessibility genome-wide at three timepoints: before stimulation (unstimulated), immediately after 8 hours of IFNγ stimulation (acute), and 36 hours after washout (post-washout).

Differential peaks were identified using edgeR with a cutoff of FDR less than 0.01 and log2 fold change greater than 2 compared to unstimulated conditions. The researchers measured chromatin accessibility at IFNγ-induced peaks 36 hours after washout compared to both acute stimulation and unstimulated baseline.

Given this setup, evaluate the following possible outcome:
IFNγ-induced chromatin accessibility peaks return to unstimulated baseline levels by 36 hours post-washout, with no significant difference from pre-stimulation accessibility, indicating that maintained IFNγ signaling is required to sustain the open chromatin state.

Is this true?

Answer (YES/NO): NO